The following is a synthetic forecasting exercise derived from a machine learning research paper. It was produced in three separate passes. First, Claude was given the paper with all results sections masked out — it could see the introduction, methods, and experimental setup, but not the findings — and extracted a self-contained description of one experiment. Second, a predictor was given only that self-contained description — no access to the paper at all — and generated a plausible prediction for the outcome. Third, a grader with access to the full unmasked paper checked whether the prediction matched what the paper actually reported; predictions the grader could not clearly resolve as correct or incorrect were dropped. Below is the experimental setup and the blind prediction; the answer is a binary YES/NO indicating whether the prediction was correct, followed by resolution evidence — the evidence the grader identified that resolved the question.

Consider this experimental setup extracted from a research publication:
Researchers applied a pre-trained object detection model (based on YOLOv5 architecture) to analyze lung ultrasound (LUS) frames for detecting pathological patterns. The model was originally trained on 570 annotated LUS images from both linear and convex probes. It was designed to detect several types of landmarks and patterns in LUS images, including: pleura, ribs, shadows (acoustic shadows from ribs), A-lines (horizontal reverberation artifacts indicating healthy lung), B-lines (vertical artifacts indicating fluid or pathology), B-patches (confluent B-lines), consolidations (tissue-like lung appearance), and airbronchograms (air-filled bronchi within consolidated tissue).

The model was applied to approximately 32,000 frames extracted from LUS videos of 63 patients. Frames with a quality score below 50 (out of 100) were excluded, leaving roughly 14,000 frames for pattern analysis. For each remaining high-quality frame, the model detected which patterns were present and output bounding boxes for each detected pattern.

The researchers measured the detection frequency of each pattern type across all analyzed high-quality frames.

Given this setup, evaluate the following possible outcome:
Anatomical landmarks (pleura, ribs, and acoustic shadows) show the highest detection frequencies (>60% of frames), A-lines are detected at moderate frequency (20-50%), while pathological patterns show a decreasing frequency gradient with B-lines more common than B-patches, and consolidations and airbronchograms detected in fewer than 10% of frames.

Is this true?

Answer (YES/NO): NO